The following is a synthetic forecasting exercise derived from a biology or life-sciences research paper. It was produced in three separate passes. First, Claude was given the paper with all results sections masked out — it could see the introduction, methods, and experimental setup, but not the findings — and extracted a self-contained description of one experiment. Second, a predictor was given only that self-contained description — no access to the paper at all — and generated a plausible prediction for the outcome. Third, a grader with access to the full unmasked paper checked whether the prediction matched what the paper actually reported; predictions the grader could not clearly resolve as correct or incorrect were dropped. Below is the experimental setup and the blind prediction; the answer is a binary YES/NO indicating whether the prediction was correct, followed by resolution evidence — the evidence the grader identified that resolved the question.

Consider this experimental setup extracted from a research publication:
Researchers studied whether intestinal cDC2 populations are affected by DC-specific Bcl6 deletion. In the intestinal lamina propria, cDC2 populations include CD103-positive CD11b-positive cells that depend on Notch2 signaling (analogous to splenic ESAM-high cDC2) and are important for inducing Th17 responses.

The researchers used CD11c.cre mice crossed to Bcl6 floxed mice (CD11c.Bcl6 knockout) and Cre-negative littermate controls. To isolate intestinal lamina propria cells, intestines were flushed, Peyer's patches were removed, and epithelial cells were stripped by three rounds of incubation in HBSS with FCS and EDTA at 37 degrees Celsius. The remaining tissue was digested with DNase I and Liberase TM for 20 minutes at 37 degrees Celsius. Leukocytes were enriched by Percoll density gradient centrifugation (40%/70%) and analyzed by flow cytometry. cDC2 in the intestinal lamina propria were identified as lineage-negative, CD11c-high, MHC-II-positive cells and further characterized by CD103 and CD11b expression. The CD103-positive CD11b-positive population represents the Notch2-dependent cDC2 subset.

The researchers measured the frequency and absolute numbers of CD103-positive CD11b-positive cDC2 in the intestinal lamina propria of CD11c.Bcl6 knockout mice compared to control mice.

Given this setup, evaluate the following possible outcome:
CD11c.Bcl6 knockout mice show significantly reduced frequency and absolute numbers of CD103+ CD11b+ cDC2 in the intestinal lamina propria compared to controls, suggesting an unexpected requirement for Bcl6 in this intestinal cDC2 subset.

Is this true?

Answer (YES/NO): YES